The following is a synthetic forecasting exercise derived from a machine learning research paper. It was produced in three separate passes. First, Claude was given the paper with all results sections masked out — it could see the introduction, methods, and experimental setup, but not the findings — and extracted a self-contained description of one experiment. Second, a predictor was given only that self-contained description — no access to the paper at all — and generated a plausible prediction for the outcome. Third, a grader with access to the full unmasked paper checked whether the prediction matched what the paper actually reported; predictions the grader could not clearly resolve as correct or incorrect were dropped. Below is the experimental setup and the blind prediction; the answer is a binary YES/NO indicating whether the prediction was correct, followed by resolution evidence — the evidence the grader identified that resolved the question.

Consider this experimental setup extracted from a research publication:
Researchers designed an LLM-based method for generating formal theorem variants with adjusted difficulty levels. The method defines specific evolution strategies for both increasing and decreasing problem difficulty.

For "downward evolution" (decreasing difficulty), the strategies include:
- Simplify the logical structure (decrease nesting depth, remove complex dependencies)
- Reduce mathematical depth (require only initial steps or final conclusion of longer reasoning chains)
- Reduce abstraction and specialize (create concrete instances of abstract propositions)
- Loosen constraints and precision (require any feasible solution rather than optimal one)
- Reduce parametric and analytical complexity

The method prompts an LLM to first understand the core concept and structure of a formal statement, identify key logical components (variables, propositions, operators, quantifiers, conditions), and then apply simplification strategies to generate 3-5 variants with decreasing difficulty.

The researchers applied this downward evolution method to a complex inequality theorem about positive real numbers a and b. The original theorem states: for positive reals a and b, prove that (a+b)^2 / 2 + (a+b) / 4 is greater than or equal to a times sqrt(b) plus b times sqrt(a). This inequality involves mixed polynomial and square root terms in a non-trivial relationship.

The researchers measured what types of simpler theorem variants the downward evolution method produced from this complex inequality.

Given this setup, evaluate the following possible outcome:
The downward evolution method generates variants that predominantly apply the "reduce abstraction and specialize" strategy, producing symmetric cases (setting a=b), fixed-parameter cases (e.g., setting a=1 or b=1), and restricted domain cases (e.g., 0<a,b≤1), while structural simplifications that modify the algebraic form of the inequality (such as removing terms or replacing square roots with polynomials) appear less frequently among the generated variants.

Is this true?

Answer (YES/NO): NO